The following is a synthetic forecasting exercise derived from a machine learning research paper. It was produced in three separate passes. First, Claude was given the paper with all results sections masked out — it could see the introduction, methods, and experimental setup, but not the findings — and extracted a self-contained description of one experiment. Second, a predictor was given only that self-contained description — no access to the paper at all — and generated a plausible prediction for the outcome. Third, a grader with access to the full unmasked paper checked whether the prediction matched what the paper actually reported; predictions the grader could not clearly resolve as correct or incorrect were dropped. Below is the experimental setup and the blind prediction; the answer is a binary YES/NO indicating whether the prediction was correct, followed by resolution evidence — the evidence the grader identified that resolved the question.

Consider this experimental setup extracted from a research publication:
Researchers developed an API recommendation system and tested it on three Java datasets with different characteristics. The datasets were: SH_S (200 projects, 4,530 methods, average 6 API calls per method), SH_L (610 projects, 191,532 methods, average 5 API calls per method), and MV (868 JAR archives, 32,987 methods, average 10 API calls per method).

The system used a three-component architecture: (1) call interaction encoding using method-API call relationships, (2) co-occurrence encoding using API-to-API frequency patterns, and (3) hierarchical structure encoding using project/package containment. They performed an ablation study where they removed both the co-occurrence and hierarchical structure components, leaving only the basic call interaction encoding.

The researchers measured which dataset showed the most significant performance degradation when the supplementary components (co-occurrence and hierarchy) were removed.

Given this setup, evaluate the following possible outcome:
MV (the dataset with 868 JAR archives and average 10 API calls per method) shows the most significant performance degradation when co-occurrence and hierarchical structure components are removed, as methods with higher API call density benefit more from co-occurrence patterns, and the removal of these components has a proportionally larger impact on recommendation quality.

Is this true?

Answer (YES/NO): NO